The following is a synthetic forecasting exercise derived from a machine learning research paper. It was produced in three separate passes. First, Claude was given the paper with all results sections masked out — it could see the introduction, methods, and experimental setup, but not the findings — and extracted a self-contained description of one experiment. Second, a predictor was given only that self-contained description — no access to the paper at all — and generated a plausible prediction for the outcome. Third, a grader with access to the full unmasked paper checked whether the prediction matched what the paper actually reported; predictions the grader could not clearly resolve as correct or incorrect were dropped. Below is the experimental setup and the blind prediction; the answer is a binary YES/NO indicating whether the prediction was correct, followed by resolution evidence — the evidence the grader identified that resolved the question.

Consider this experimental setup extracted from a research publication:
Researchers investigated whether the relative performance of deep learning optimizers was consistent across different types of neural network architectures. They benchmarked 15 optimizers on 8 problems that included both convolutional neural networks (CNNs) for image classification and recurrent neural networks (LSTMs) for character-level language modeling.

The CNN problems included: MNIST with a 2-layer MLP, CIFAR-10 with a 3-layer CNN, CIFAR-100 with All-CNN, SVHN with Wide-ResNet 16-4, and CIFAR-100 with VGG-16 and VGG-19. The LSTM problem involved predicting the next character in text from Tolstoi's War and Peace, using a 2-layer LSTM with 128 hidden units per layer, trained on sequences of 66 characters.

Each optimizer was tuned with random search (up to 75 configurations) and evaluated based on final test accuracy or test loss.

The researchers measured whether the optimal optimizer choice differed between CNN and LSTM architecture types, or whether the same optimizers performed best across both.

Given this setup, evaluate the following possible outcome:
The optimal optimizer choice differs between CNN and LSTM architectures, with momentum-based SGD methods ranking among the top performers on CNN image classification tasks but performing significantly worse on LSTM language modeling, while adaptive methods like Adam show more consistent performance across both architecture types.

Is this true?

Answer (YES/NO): NO